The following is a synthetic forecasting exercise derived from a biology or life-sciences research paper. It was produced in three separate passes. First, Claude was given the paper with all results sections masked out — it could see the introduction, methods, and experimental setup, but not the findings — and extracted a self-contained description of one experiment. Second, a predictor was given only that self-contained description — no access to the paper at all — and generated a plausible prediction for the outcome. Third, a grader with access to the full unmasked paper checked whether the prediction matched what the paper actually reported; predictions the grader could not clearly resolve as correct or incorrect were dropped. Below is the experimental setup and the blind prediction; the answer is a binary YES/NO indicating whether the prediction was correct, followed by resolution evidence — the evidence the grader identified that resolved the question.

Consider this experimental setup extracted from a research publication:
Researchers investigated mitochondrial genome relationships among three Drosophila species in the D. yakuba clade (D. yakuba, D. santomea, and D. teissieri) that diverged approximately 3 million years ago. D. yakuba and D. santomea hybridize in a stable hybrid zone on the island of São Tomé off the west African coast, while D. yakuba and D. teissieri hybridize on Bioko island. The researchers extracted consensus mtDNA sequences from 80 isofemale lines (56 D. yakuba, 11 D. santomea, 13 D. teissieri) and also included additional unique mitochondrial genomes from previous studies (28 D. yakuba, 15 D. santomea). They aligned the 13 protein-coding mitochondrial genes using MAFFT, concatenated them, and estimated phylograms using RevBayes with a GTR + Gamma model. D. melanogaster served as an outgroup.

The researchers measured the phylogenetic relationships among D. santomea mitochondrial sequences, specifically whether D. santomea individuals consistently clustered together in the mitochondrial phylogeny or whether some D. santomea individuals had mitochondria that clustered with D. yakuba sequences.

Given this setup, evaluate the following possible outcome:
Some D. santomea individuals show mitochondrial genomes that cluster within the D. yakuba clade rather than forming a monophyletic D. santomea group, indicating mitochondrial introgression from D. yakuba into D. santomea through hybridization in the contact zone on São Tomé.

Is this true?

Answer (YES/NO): YES